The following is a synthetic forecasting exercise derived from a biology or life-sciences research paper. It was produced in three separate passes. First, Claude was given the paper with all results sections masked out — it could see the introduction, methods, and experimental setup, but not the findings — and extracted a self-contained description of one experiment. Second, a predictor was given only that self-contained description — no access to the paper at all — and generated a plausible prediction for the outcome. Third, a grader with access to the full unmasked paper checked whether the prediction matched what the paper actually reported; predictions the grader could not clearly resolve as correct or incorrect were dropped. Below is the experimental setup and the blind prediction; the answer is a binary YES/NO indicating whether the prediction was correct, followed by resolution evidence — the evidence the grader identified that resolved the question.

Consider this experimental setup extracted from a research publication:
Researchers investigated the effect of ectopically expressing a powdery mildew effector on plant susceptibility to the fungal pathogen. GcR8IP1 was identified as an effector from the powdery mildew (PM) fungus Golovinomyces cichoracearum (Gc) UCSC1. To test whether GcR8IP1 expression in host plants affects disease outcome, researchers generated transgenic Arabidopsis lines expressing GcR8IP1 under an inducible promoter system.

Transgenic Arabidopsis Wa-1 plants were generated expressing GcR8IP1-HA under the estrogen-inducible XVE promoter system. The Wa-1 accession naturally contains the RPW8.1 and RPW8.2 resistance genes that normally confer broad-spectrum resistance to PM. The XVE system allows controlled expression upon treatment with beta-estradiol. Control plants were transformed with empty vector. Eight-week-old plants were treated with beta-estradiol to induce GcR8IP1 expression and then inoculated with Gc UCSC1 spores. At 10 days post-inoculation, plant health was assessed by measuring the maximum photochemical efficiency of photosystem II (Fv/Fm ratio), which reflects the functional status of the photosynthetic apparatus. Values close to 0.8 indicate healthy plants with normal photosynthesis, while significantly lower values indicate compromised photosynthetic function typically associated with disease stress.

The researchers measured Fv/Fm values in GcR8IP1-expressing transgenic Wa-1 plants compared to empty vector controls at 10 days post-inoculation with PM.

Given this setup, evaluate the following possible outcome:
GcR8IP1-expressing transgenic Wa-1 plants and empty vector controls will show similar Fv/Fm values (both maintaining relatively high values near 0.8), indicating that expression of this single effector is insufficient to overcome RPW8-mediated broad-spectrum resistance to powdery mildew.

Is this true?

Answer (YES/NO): NO